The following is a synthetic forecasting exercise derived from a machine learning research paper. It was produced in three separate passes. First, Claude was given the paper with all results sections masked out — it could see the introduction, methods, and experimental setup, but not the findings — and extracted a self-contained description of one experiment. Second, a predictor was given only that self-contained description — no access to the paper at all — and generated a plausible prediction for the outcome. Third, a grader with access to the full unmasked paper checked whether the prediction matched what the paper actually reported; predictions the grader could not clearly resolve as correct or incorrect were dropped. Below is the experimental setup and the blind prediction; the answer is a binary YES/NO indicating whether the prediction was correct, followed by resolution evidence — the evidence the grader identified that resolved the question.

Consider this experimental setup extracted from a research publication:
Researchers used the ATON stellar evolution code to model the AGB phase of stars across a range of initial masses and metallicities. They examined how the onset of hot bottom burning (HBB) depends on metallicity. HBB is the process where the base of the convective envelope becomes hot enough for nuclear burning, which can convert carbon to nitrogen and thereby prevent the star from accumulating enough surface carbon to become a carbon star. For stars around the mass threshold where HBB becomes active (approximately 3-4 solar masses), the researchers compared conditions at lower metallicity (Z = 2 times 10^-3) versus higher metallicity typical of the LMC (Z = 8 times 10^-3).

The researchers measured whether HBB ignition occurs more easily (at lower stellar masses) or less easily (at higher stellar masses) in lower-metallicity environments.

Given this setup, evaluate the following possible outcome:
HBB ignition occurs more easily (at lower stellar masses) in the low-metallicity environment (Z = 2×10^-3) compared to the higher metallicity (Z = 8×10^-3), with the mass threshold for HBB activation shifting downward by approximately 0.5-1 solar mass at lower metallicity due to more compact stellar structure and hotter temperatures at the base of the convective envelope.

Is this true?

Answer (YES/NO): NO